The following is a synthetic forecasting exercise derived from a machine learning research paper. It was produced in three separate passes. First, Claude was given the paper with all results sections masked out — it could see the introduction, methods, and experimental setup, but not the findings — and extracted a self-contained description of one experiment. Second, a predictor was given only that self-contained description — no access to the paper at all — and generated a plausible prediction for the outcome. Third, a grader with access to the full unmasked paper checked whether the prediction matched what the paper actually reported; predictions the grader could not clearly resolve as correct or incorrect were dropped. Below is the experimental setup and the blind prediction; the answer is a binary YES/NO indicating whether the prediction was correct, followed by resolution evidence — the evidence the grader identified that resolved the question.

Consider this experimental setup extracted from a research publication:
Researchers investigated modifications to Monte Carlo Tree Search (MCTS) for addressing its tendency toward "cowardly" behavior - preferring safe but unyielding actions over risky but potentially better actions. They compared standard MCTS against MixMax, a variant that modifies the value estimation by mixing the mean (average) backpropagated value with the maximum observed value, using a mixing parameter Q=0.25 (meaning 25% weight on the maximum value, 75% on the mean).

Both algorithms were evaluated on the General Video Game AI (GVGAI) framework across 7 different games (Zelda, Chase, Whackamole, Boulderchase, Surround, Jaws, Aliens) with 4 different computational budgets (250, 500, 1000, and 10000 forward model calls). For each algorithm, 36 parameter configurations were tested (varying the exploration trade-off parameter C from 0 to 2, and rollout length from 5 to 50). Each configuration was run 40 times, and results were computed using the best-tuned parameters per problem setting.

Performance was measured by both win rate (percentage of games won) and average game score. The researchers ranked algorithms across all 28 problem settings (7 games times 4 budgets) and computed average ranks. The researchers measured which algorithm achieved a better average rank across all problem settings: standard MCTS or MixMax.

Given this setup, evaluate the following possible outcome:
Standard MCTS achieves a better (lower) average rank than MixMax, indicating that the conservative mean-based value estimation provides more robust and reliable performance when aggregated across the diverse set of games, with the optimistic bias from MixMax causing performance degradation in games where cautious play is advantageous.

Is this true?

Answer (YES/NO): YES